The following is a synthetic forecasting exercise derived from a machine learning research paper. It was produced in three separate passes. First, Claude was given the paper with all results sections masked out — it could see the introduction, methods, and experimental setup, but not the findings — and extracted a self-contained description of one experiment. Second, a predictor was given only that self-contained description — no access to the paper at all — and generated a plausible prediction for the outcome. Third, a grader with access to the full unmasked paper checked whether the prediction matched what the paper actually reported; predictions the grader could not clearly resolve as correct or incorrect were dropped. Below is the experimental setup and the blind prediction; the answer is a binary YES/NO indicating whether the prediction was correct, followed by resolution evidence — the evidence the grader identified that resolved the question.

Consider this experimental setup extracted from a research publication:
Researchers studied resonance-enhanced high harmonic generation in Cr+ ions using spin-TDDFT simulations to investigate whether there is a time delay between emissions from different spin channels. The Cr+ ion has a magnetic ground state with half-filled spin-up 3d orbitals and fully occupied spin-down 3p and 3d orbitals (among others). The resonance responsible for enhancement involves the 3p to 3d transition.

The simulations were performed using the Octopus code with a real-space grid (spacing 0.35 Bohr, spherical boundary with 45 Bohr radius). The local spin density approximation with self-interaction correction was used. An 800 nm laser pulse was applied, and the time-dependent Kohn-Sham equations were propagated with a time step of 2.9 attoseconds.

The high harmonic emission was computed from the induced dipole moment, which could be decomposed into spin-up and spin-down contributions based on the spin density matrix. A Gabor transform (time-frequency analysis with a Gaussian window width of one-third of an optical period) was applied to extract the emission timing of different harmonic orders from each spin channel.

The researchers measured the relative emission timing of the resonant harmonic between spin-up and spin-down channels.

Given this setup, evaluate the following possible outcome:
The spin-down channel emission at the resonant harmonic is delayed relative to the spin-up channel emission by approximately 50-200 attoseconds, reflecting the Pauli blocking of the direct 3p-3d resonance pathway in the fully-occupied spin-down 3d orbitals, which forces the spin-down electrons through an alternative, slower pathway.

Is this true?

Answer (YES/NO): NO